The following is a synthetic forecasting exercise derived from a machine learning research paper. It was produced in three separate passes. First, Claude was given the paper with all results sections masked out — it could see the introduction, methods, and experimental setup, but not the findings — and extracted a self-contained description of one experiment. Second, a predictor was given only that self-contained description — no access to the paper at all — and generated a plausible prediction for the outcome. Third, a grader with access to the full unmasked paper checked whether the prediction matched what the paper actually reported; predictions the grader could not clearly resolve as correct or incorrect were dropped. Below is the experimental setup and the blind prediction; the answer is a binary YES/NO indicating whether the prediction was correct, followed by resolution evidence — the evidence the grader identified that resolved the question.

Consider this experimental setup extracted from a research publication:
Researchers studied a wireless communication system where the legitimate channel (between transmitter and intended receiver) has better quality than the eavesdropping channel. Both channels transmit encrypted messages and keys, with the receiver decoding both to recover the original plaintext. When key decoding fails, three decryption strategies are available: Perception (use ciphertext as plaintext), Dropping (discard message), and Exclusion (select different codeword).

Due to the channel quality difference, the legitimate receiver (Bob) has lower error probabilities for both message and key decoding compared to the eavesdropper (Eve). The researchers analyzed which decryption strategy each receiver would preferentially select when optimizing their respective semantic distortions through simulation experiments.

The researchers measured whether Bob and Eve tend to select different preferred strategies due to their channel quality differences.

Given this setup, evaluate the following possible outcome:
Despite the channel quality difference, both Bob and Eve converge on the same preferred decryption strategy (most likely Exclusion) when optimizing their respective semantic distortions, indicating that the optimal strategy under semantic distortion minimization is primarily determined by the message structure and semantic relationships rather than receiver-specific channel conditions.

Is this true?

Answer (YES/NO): NO